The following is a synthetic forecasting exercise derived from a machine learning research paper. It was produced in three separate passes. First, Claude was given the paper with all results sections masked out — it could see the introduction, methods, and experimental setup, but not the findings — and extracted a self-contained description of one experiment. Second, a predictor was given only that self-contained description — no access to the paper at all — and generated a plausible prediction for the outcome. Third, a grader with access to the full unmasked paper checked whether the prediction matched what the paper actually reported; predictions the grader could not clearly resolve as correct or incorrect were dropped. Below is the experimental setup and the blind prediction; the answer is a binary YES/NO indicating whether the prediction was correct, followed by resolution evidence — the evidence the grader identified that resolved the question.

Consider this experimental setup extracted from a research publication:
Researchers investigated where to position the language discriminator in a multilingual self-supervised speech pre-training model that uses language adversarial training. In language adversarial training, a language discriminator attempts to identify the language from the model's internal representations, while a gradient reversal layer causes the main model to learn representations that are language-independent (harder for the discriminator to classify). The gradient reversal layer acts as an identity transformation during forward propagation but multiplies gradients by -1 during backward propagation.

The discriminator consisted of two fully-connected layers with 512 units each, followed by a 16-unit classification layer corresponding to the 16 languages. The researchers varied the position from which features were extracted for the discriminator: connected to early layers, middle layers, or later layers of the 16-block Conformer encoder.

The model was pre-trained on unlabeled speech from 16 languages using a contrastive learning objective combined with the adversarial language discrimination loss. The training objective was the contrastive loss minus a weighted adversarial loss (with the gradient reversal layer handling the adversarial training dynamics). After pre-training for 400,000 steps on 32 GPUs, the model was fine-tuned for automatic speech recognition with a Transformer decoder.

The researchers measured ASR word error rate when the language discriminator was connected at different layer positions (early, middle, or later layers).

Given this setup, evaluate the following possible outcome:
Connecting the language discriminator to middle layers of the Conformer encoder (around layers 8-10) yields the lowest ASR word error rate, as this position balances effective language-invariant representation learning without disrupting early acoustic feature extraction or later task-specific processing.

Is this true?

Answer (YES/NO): NO